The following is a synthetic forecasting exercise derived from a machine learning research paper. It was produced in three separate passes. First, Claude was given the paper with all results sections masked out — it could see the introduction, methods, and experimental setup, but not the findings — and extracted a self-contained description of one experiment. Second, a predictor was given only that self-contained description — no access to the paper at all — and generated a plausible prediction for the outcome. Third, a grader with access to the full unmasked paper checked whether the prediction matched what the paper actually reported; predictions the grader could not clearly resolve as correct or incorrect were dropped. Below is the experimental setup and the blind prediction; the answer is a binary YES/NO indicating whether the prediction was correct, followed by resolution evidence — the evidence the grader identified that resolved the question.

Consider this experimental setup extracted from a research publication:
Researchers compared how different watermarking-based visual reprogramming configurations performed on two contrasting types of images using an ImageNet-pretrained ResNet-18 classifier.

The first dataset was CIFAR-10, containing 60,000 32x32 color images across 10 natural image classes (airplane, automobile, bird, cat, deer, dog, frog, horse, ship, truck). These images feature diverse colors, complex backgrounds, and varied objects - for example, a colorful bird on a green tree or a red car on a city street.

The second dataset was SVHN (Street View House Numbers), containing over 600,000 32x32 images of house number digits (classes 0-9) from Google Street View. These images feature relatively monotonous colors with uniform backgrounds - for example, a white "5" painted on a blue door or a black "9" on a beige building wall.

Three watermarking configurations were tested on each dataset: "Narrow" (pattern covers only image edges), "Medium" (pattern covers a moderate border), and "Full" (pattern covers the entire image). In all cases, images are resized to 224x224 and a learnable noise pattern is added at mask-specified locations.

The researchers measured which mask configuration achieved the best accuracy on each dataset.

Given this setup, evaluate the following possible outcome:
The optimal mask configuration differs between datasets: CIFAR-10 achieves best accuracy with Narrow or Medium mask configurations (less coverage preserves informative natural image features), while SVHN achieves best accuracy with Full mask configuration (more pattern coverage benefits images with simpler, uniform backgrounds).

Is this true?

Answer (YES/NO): NO